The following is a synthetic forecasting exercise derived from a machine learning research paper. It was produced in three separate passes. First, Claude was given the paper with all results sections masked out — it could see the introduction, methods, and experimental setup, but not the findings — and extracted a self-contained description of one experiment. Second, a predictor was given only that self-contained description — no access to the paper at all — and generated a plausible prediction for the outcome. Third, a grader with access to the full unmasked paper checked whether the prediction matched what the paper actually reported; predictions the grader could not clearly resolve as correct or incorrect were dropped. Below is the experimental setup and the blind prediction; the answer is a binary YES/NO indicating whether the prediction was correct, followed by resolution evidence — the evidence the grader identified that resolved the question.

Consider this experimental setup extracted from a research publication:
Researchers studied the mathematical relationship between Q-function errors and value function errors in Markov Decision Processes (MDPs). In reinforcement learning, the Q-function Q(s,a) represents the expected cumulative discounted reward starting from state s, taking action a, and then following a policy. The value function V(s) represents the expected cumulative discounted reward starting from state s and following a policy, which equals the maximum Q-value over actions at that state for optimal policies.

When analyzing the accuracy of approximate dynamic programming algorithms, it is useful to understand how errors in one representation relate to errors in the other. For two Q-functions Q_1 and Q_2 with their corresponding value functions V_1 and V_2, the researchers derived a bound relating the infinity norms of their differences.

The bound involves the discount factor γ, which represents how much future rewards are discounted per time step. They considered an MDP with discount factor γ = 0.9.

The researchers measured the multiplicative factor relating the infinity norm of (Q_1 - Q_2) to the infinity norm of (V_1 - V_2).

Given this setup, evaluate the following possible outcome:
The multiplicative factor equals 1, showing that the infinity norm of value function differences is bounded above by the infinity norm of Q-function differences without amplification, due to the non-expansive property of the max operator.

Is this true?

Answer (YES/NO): NO